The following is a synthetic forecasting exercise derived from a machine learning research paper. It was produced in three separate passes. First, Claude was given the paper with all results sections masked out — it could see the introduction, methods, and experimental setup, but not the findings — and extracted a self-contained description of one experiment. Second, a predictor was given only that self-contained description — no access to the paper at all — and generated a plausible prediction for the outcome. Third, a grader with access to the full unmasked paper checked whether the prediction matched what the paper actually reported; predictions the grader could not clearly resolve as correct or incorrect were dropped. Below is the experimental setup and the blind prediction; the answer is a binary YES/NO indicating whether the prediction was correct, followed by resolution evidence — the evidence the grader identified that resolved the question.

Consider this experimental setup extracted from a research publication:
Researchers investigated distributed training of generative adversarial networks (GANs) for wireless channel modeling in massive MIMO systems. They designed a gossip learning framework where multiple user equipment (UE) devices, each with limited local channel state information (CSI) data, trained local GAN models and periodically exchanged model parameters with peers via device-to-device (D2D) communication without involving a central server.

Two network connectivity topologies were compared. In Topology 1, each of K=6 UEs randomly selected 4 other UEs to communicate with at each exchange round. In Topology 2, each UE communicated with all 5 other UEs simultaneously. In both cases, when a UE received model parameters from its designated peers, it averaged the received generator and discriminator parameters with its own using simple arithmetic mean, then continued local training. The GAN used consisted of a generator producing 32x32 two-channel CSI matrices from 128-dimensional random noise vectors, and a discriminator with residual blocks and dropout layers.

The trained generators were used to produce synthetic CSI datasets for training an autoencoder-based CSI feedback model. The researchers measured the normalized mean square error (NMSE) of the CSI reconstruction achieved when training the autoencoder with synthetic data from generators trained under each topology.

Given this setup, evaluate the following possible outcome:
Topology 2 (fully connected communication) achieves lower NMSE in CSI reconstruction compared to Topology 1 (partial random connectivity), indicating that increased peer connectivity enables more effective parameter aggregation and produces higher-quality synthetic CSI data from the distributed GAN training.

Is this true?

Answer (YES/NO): YES